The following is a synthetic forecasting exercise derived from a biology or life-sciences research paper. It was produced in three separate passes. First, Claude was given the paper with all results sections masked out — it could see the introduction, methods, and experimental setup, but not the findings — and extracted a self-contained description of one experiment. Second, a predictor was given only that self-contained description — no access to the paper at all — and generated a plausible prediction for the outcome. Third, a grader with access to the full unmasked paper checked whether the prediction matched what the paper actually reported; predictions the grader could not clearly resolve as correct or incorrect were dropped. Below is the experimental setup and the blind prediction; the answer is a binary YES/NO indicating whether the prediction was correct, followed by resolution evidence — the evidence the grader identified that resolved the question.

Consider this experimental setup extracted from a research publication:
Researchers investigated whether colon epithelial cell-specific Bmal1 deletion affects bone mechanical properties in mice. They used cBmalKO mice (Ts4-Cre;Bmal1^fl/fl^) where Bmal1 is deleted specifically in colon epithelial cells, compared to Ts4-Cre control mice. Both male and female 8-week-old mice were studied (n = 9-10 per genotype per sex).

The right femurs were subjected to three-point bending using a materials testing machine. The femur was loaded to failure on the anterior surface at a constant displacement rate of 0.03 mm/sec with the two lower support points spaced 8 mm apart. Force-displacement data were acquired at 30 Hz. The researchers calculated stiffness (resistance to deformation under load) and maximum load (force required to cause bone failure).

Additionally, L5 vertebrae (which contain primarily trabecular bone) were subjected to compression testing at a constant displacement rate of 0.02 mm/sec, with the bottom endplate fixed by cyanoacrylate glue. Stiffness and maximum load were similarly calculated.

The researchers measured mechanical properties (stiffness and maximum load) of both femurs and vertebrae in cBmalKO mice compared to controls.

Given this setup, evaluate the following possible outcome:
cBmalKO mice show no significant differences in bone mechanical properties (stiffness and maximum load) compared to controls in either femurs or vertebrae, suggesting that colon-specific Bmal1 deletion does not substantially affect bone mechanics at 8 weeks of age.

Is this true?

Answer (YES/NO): NO